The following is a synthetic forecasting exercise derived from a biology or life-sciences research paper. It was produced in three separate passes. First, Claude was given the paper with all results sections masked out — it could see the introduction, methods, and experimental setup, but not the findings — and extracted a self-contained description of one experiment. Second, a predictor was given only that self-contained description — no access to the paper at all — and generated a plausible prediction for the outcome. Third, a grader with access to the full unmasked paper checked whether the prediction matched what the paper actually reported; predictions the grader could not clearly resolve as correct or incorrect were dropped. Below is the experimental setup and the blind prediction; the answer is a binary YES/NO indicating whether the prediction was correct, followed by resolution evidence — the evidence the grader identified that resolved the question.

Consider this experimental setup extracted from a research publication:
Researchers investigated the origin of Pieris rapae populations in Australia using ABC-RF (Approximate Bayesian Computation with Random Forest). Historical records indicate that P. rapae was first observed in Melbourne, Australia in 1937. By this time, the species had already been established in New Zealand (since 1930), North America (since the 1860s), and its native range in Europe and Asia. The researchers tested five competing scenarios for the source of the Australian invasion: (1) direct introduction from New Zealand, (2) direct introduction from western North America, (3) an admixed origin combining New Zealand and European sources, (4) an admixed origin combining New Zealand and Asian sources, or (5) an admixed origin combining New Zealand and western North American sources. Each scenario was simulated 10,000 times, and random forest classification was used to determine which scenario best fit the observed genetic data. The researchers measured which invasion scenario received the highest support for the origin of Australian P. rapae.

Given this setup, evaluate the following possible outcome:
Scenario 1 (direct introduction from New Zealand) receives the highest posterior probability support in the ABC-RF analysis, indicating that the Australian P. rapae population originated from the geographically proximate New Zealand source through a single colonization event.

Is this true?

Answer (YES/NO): YES